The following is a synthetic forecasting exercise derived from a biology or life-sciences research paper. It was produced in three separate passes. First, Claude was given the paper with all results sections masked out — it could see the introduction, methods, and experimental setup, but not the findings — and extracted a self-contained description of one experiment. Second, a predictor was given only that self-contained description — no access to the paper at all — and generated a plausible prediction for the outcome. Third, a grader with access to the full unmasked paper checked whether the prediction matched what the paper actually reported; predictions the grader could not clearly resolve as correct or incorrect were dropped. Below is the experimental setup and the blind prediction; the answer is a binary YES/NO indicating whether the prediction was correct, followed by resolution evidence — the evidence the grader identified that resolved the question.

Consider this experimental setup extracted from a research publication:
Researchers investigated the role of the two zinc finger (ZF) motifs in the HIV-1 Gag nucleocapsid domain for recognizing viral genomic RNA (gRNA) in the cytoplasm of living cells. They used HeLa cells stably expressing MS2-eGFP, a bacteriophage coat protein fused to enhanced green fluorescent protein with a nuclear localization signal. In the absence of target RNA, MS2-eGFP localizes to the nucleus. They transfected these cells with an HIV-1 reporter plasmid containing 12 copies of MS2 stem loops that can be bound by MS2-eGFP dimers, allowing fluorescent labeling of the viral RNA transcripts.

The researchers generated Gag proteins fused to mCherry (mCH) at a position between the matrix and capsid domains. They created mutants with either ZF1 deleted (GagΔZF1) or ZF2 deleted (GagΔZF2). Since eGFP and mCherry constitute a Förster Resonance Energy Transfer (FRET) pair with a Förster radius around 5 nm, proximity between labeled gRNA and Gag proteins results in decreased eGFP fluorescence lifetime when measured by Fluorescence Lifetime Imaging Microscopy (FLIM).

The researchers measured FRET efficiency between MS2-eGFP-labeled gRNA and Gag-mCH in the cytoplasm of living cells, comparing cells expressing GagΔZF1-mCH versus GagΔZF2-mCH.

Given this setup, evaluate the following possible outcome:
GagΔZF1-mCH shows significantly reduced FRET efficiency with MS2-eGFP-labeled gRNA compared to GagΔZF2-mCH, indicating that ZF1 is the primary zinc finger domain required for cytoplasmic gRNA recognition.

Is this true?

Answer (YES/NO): NO